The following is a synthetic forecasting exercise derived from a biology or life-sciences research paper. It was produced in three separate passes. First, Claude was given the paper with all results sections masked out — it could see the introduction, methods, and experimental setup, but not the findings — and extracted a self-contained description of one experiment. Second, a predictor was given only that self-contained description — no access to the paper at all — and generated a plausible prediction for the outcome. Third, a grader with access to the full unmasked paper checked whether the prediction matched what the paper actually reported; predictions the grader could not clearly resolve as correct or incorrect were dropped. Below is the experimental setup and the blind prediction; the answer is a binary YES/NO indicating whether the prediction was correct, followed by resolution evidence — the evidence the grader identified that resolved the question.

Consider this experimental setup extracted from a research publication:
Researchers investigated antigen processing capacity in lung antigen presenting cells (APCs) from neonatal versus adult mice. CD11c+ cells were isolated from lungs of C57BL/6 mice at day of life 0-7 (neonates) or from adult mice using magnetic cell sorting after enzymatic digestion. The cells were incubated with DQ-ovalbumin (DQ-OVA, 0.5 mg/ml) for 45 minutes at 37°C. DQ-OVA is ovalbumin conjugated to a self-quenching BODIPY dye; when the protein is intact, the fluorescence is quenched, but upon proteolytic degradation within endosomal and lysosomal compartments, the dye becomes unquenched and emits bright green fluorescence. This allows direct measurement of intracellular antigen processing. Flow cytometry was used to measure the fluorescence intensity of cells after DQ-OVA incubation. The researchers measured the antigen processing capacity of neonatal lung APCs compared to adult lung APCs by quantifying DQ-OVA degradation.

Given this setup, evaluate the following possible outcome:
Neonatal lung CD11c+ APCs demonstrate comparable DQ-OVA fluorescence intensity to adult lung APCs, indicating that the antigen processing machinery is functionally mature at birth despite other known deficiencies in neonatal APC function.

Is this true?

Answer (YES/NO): YES